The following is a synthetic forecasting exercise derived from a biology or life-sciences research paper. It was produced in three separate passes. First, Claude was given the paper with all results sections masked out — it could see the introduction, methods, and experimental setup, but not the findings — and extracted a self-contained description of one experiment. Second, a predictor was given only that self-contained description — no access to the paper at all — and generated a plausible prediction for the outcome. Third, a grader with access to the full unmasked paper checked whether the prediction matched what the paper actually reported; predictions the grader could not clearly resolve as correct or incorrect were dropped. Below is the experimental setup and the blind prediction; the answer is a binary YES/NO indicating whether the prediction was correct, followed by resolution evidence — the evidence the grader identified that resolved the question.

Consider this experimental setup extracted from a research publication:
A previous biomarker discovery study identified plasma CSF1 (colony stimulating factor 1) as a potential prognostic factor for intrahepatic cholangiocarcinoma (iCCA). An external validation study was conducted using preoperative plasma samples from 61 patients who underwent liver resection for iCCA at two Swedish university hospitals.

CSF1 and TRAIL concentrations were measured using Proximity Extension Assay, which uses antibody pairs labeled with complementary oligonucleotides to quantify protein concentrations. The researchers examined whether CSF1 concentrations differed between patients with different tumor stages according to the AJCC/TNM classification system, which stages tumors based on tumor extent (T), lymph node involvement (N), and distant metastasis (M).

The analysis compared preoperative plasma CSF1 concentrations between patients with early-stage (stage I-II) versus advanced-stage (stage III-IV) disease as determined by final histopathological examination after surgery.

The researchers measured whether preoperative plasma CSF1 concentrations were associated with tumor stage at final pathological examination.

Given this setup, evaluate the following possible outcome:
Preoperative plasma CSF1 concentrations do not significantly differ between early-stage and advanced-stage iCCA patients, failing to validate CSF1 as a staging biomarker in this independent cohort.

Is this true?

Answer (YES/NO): NO